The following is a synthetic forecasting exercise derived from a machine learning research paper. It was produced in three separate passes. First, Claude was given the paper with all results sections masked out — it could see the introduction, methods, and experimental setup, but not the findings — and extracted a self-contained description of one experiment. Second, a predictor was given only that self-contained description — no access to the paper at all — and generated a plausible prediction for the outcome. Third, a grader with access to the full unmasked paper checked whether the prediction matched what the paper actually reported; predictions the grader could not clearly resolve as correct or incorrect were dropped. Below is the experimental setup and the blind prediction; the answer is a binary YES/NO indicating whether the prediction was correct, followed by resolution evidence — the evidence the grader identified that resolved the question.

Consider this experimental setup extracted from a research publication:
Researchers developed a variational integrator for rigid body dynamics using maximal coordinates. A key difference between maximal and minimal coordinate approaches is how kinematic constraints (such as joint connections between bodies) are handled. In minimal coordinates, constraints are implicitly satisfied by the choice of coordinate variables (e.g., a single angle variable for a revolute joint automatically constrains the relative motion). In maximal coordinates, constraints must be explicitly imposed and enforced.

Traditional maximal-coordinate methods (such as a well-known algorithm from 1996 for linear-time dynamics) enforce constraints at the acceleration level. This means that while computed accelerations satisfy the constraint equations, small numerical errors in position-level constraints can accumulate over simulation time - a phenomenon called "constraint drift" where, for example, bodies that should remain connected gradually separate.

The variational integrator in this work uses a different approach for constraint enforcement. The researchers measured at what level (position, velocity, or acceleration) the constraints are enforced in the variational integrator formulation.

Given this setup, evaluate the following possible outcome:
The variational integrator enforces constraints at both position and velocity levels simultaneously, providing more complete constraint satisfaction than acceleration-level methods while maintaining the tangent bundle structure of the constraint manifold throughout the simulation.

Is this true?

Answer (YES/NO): NO